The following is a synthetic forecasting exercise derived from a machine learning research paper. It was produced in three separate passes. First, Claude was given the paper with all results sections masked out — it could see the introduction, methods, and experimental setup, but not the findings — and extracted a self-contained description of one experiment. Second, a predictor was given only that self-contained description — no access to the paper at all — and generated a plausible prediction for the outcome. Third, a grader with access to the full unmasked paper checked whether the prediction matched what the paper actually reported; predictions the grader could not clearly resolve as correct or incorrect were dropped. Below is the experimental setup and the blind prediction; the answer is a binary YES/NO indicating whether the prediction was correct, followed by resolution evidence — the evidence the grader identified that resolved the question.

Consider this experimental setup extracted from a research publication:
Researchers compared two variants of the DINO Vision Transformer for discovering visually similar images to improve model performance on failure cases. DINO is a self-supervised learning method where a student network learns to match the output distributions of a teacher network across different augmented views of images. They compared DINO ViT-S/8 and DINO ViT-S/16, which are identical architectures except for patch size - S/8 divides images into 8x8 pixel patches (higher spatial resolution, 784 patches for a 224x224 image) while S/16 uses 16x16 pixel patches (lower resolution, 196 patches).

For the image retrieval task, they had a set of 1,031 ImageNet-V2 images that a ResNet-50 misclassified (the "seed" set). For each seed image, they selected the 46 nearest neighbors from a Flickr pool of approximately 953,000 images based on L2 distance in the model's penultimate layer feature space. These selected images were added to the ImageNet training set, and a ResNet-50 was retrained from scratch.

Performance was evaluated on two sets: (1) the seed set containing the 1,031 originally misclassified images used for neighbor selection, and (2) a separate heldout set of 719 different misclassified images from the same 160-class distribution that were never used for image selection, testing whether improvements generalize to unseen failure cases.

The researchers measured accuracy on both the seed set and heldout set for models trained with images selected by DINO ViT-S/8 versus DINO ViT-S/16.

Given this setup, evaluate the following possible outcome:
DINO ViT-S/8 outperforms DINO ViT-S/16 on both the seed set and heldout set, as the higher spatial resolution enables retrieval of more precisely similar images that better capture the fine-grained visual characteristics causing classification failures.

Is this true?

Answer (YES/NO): NO